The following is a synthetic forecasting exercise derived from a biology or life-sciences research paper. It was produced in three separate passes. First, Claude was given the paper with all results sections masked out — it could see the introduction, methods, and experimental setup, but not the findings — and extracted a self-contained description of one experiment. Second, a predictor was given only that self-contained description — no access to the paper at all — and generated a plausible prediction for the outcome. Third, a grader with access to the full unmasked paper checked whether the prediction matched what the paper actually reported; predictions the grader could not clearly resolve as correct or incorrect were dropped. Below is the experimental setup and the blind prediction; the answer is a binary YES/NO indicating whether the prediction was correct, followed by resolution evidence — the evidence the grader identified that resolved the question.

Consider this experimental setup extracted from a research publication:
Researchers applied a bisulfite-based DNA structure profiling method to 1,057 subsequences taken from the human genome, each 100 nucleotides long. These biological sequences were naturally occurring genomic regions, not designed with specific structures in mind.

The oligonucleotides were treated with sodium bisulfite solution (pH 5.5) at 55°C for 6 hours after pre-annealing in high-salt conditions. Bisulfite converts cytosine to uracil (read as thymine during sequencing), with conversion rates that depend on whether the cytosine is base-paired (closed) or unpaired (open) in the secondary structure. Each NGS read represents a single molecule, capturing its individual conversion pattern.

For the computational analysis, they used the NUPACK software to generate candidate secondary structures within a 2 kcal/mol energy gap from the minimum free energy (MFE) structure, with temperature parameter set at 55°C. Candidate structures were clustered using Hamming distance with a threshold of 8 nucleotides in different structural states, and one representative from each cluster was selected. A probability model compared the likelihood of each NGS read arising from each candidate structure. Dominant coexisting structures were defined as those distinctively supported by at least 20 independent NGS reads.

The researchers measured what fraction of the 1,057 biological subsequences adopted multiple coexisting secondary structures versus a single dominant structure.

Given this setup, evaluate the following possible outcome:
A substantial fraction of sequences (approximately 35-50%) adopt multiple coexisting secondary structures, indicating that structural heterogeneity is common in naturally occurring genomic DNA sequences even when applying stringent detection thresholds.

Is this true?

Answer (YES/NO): NO